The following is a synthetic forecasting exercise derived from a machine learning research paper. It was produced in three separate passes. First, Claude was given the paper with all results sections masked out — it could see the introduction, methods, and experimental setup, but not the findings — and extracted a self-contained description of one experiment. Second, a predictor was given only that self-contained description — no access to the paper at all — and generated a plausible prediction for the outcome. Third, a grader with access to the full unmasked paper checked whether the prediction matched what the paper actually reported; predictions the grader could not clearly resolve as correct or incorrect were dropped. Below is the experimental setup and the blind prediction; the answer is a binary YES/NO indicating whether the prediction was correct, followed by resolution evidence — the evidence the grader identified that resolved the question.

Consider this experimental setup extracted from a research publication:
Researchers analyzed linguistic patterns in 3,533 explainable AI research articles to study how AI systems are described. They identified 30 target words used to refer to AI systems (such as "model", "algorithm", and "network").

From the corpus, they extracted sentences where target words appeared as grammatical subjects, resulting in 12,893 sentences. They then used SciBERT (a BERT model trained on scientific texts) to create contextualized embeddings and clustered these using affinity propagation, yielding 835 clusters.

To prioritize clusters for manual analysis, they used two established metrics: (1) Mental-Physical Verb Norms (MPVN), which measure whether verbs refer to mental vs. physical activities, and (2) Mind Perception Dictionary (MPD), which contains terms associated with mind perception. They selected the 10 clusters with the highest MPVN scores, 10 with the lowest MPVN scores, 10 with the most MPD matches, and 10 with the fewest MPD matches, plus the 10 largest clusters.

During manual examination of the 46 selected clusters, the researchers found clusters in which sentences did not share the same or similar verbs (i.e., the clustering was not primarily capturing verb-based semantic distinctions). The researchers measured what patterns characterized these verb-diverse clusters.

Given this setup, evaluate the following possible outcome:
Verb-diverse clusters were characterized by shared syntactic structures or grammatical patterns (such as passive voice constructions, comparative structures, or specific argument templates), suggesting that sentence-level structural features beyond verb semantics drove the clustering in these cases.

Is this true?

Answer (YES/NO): NO